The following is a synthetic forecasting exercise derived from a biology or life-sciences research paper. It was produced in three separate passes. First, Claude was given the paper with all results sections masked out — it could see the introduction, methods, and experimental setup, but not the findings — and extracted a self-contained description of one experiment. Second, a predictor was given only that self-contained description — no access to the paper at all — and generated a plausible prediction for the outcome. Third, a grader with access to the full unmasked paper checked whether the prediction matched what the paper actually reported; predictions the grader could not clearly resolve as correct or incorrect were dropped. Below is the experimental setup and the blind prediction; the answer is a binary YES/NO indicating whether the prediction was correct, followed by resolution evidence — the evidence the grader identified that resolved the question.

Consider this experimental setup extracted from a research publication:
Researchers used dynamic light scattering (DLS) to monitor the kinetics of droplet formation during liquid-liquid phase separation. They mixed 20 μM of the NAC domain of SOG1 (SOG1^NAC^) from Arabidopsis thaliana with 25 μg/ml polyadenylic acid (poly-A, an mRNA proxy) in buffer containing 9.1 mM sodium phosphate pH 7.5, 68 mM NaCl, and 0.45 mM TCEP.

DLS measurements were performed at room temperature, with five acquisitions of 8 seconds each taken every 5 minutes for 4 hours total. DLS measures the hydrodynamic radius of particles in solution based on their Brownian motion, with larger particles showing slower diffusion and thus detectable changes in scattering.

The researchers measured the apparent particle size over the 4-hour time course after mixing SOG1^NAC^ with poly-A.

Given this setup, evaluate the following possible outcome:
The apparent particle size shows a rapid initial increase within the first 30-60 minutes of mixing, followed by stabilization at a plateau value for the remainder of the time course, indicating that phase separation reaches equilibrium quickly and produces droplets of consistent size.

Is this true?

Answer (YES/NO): NO